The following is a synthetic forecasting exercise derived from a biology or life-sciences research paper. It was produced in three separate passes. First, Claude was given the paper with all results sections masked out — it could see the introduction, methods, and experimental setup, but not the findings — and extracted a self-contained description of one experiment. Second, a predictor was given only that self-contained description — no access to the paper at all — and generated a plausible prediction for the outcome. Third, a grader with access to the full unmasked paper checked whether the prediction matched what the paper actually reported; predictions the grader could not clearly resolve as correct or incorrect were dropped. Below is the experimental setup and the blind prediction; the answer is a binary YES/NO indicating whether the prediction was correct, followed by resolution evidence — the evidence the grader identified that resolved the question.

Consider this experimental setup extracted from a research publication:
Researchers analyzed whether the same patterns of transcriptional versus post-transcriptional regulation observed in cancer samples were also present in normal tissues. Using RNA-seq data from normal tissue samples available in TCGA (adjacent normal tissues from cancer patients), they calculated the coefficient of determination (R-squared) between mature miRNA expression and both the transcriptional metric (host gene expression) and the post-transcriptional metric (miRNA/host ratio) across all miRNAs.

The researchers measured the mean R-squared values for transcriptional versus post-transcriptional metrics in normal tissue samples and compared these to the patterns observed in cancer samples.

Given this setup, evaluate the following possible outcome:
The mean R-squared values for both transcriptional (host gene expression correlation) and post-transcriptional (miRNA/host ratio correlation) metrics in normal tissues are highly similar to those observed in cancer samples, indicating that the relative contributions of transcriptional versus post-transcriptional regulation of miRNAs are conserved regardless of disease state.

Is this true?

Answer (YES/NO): NO